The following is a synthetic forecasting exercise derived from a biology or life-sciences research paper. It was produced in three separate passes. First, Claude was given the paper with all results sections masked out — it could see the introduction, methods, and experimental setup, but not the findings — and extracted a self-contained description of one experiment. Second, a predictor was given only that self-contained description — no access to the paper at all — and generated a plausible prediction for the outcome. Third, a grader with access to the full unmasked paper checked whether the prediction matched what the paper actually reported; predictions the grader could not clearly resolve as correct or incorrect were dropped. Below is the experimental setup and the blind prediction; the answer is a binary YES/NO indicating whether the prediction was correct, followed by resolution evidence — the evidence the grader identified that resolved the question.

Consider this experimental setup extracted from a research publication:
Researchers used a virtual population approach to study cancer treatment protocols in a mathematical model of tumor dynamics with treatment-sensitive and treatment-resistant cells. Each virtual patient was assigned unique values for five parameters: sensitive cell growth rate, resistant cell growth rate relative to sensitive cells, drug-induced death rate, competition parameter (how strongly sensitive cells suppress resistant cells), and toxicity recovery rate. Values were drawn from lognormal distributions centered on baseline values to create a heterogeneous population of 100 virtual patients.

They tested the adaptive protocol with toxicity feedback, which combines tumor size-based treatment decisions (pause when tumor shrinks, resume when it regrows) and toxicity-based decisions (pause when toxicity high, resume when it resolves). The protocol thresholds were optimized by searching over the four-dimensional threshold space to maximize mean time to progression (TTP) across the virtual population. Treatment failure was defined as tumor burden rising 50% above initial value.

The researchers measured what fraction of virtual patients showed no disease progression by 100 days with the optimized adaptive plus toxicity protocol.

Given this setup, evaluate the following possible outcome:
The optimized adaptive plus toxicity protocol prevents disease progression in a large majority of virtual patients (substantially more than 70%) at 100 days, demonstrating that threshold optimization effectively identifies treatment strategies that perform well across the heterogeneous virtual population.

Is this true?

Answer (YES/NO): YES